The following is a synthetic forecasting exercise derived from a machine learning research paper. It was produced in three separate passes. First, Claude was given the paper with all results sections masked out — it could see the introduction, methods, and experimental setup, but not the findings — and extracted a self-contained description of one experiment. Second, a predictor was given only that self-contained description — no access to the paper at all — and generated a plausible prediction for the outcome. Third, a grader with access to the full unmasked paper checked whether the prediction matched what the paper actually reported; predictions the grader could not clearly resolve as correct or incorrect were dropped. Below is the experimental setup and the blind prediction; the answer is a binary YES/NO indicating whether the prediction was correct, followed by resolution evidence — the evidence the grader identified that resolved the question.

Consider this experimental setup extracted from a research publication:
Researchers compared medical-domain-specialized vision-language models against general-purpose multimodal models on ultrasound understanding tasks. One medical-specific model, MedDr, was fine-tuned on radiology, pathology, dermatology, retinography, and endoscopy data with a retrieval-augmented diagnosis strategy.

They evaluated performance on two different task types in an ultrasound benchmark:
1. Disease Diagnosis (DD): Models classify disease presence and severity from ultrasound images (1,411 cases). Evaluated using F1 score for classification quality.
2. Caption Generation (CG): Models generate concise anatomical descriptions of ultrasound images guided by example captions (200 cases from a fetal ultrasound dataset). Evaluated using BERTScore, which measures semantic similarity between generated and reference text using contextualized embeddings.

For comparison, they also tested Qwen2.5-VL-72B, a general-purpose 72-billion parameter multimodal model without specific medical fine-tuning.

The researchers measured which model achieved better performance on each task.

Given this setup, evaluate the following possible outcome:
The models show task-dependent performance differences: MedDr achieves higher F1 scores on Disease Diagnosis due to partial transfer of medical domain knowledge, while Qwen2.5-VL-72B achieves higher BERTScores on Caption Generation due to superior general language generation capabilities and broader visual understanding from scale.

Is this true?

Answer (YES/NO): NO